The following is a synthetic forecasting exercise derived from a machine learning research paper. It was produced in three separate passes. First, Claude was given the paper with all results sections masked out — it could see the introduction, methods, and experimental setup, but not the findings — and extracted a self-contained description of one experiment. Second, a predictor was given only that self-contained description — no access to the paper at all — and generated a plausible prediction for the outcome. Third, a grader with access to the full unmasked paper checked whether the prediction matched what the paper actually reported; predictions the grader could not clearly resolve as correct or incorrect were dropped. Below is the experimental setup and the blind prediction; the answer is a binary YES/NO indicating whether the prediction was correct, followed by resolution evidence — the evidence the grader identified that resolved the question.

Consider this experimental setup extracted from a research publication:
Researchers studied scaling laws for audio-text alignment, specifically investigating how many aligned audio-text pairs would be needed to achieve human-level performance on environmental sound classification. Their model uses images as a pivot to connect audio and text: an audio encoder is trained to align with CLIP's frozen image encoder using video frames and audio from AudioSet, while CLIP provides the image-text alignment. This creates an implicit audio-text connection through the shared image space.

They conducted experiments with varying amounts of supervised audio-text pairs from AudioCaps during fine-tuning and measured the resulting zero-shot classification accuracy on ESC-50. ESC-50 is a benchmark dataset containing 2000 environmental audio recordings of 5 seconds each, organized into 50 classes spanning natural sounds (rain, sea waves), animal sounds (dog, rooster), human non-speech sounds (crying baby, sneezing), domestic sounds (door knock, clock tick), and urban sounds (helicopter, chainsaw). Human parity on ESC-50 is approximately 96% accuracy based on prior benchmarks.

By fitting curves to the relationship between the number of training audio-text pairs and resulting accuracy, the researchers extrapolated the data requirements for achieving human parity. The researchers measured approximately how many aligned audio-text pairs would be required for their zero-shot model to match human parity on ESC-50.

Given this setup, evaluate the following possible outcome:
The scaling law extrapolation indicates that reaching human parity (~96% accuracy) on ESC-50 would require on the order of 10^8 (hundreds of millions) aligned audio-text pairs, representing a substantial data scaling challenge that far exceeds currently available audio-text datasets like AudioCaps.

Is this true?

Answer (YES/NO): NO